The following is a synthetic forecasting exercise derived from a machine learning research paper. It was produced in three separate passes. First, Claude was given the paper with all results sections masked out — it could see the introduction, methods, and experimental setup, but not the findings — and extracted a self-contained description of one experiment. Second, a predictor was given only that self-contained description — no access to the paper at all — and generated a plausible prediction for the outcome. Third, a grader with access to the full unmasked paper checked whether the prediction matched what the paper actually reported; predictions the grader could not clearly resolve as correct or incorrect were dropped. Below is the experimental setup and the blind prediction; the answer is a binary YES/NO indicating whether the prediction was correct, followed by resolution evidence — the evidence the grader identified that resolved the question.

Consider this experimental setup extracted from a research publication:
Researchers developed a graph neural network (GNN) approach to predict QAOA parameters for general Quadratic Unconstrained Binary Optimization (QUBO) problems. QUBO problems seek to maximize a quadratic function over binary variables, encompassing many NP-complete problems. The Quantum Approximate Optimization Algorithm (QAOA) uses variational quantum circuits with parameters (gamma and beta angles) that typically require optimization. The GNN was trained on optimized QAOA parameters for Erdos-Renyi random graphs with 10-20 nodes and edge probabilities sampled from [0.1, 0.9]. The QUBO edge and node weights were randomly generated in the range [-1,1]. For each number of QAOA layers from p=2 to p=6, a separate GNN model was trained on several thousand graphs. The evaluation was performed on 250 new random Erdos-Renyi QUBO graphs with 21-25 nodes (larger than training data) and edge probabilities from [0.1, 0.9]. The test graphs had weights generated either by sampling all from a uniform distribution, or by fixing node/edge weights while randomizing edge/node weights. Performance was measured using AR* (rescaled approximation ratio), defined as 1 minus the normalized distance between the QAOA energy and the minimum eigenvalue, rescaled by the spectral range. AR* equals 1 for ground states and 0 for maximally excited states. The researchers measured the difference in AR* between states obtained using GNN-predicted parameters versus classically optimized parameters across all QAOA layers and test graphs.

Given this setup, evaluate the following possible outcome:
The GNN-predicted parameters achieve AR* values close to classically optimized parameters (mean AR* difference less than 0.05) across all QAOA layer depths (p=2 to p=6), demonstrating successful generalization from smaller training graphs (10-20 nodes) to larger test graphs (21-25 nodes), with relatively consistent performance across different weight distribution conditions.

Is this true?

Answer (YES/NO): NO